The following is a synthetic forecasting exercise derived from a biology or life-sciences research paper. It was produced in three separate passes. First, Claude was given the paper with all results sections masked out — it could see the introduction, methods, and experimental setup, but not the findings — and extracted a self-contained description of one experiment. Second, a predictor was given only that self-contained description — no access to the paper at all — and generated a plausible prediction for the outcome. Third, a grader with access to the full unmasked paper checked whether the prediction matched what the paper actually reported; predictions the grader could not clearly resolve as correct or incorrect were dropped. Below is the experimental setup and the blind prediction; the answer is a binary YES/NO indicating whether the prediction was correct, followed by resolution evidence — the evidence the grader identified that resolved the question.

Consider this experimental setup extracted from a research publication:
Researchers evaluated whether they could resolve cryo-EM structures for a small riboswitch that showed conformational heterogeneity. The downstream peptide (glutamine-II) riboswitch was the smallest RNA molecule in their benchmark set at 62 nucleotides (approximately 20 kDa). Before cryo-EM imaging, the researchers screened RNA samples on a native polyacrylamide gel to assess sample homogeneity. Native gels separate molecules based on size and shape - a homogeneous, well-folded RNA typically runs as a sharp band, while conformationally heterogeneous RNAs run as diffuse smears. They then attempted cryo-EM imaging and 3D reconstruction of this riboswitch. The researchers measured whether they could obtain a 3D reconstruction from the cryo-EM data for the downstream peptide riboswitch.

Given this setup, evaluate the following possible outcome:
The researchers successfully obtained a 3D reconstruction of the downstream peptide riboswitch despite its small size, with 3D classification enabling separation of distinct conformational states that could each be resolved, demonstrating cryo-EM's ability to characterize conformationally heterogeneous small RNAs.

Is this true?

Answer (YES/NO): NO